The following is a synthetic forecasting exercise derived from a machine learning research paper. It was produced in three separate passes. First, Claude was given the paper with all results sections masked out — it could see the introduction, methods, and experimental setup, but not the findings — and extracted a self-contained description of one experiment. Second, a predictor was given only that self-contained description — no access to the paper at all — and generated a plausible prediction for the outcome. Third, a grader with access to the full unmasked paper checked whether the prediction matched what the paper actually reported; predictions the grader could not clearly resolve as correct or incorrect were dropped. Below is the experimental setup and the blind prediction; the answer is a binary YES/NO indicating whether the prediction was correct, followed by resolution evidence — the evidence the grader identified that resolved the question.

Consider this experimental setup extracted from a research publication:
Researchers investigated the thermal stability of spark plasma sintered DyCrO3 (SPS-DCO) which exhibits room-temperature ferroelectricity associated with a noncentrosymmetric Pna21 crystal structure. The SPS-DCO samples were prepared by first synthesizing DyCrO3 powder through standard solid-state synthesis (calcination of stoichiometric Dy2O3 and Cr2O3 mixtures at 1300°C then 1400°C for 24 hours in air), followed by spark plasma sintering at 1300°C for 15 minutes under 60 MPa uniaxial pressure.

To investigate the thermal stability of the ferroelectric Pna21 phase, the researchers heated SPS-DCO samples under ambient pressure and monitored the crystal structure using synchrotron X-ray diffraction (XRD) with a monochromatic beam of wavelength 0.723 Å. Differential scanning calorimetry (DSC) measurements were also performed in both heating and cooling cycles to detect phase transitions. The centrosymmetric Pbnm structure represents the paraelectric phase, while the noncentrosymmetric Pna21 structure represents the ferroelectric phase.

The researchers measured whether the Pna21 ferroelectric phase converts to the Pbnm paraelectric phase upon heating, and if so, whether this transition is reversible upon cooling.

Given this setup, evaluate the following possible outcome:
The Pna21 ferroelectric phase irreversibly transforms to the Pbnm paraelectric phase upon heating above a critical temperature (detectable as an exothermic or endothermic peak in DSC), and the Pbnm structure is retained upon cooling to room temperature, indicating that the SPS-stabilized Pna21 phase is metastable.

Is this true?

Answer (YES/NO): YES